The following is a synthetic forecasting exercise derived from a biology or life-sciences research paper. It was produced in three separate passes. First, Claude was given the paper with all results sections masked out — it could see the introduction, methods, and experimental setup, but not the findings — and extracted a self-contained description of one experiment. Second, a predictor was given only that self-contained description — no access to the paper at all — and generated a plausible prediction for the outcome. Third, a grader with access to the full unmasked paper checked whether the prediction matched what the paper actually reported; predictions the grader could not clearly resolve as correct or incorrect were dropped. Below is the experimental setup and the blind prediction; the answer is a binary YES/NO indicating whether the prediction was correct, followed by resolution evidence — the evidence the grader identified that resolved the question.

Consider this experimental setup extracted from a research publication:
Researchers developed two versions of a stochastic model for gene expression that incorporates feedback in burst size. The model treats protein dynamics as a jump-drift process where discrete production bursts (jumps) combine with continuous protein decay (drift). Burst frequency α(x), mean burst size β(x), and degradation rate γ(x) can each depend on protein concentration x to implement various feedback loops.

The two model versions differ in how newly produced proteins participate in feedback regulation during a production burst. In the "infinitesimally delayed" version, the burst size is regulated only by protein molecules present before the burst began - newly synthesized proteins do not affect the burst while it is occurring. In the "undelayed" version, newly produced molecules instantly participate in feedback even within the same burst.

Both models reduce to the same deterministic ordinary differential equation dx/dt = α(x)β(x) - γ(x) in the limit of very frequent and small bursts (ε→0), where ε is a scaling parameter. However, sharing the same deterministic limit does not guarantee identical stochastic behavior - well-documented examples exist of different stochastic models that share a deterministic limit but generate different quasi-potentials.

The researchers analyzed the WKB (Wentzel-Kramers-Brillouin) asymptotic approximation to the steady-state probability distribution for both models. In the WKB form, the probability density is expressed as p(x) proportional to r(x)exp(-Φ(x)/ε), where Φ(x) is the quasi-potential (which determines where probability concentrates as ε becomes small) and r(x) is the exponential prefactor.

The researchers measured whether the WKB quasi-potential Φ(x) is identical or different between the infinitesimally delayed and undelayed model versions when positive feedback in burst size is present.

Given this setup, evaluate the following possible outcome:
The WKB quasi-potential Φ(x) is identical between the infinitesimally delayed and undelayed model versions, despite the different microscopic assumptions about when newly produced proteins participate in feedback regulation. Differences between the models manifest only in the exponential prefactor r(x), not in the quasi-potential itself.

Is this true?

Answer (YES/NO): YES